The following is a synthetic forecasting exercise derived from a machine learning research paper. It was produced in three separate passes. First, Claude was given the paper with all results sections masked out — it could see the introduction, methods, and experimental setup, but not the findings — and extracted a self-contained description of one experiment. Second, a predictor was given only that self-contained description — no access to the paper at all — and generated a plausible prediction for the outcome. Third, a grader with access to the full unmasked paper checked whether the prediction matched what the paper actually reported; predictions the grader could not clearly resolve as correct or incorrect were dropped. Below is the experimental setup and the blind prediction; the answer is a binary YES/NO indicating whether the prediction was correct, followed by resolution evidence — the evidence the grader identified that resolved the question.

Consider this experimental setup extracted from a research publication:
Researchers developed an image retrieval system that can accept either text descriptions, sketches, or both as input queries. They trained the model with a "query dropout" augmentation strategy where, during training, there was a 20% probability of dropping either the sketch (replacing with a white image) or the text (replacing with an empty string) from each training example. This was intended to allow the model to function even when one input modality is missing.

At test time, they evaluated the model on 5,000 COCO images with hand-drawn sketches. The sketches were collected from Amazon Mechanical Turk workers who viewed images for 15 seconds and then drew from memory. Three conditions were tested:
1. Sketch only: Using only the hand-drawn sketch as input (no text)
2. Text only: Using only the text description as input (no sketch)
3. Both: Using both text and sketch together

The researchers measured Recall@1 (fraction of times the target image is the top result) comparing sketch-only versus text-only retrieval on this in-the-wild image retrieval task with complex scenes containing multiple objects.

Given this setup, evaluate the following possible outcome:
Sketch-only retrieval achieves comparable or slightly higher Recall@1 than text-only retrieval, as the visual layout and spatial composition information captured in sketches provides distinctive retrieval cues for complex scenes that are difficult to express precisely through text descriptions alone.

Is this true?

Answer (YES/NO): NO